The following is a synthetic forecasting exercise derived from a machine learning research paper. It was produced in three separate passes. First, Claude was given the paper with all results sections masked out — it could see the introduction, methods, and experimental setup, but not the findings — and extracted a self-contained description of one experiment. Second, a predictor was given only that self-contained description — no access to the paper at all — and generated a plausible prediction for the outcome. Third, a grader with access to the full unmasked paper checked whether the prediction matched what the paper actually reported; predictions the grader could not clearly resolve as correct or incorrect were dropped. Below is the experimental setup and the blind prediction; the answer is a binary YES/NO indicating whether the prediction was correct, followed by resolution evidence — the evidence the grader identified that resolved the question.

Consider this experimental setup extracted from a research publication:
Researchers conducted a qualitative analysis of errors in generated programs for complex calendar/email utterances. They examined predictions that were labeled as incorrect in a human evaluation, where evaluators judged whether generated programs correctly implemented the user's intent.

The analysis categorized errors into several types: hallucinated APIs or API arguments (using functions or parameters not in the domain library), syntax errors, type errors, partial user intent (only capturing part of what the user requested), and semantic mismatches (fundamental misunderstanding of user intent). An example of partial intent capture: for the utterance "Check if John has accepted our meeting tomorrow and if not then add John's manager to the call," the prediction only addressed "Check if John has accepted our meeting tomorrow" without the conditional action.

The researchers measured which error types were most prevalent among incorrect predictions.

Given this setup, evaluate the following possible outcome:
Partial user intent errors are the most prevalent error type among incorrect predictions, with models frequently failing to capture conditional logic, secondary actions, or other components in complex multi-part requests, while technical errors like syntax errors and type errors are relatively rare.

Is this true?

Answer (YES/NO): NO